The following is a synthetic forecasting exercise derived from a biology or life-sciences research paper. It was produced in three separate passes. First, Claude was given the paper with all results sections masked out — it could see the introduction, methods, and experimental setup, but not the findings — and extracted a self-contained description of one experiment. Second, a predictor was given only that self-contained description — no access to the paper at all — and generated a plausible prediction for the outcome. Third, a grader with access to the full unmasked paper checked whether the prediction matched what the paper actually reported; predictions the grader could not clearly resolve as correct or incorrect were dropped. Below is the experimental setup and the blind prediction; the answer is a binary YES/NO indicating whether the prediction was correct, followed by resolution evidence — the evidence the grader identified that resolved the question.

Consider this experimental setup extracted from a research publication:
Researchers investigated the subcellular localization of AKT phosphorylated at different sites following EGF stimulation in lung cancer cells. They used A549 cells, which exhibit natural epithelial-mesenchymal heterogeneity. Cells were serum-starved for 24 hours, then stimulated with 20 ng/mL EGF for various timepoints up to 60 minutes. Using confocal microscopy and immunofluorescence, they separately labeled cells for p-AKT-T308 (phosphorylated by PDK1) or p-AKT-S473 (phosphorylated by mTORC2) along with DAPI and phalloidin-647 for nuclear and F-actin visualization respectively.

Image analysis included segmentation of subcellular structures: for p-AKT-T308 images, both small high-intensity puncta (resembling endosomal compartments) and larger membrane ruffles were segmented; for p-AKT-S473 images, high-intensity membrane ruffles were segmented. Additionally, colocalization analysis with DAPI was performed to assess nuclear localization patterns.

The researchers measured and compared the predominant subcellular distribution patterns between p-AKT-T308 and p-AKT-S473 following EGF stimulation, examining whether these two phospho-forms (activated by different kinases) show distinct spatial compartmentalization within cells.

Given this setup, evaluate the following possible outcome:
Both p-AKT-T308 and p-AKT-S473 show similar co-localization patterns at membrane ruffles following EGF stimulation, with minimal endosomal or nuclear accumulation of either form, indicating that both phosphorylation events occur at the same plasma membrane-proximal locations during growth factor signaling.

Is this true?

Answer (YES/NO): NO